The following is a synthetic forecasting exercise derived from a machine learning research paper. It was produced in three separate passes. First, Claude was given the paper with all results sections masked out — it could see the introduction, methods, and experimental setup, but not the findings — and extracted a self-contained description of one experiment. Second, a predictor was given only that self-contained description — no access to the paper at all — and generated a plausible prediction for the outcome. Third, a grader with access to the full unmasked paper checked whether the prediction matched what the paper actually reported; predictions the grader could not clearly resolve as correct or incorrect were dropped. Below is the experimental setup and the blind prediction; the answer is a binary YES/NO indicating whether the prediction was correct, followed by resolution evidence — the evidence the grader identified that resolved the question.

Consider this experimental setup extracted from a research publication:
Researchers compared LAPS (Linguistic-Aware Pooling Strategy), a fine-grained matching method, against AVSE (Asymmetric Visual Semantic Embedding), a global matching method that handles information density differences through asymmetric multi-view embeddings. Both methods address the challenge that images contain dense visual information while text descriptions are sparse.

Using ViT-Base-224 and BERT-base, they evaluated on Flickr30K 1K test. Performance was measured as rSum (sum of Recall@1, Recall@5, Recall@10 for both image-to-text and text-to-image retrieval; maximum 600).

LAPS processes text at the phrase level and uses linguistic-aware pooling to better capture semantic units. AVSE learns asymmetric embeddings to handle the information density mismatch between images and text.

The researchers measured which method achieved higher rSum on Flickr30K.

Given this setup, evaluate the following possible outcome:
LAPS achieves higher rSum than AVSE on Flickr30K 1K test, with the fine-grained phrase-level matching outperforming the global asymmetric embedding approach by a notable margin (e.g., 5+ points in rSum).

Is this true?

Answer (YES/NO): NO